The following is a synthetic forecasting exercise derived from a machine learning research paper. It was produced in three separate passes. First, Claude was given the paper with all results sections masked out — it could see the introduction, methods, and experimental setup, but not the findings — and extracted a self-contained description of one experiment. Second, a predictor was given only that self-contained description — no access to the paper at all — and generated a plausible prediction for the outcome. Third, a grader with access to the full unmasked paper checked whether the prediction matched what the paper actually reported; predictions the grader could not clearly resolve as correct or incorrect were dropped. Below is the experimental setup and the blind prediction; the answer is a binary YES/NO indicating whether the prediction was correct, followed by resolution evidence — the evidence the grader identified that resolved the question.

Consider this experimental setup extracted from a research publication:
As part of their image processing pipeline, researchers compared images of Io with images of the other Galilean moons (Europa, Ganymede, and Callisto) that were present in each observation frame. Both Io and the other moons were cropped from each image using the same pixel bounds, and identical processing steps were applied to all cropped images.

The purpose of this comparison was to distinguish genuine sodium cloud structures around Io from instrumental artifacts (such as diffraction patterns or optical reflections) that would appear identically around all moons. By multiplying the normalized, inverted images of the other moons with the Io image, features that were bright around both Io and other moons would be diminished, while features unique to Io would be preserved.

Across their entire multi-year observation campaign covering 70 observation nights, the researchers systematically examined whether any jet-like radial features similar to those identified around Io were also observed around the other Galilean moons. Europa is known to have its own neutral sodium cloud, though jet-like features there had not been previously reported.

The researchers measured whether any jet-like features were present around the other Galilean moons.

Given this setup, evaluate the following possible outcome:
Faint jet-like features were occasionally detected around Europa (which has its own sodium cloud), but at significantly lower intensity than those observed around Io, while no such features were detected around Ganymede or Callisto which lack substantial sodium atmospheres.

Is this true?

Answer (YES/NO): NO